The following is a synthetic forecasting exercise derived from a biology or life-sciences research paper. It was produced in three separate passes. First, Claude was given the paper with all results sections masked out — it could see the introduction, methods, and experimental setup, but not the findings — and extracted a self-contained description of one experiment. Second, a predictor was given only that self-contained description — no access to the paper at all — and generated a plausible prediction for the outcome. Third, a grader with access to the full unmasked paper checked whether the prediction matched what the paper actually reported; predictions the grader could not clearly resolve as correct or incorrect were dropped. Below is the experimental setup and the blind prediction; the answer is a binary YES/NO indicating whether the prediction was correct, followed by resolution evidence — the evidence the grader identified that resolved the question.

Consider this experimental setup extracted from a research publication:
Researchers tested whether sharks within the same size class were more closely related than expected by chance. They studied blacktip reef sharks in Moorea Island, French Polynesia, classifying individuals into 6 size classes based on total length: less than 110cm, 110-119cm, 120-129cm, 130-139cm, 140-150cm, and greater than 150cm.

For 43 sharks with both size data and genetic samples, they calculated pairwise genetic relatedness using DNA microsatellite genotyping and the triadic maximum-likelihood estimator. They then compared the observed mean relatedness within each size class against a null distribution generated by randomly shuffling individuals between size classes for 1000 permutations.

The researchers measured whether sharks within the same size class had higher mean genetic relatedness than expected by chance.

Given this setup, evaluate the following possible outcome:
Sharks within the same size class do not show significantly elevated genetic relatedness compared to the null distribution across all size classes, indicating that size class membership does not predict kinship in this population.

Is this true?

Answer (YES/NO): YES